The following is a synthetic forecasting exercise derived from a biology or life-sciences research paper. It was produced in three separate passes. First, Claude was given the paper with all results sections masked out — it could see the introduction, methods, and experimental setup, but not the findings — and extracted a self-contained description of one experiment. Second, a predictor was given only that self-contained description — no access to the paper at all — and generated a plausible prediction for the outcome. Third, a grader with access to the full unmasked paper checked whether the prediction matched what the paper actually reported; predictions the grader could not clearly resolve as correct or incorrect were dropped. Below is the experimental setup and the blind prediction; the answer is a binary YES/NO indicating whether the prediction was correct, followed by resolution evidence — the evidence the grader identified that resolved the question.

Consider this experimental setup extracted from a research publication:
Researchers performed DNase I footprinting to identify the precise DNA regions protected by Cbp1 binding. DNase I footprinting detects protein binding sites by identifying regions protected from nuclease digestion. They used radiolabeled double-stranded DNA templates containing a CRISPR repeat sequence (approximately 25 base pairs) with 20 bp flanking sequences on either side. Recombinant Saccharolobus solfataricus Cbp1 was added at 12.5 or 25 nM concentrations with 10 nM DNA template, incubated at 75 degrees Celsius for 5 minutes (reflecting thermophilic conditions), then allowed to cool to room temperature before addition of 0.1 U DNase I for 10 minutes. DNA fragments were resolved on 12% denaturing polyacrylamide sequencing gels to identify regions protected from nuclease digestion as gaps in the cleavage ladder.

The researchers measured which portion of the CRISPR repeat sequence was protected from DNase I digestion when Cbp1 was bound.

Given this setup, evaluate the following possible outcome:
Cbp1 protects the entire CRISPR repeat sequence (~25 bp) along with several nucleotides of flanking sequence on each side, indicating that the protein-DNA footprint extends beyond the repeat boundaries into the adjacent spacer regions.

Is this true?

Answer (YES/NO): NO